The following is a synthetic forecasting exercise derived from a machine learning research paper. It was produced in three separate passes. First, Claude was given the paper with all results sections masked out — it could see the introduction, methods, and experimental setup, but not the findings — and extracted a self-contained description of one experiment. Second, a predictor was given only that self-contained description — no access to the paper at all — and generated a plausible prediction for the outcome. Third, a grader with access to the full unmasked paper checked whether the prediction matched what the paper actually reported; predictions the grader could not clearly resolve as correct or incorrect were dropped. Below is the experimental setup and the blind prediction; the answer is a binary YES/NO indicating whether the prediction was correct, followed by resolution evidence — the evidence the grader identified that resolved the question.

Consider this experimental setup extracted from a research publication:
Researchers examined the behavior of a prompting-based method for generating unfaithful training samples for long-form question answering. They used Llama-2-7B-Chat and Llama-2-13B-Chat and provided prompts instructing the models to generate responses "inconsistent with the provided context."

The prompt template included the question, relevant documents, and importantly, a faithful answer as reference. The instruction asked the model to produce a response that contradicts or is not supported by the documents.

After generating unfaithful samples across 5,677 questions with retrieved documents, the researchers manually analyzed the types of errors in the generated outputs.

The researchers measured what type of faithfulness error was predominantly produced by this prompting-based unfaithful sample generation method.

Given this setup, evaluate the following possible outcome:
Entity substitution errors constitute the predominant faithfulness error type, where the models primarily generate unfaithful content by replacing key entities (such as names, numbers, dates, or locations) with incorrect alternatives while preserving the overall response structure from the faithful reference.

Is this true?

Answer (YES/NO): NO